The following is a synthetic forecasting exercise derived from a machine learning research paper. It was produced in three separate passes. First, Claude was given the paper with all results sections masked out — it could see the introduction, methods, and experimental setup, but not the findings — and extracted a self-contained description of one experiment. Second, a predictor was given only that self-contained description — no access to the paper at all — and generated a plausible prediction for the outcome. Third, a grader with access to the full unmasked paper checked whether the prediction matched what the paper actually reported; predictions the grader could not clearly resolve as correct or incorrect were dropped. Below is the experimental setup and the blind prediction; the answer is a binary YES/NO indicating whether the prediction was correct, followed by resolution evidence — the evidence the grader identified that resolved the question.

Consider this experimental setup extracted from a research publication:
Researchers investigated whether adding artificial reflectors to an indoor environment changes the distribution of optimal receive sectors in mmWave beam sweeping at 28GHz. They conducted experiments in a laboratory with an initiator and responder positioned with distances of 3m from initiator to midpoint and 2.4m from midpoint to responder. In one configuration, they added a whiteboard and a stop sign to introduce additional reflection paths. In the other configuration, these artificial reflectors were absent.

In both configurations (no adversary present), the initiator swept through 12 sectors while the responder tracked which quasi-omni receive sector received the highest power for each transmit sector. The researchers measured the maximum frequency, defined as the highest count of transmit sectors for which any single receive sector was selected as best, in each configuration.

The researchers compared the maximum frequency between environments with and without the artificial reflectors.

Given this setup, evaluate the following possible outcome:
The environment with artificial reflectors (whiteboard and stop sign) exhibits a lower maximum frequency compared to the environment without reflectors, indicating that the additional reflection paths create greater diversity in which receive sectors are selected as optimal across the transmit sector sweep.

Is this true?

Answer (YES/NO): YES